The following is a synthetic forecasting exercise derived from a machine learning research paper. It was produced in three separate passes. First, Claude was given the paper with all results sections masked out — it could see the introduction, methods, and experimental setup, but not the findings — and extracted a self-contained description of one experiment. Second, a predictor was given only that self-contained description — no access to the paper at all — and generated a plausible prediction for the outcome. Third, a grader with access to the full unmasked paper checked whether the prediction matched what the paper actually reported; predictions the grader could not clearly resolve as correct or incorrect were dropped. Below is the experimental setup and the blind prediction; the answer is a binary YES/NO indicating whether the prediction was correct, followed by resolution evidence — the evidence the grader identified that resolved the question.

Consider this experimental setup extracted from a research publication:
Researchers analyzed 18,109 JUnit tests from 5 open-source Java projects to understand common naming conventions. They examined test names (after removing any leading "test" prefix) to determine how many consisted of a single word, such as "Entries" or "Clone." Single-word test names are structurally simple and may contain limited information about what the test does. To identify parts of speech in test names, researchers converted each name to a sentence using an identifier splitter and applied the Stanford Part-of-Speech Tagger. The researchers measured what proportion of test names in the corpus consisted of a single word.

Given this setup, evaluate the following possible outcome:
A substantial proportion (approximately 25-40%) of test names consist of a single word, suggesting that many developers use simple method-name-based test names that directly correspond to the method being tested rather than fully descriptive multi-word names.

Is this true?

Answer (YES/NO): NO